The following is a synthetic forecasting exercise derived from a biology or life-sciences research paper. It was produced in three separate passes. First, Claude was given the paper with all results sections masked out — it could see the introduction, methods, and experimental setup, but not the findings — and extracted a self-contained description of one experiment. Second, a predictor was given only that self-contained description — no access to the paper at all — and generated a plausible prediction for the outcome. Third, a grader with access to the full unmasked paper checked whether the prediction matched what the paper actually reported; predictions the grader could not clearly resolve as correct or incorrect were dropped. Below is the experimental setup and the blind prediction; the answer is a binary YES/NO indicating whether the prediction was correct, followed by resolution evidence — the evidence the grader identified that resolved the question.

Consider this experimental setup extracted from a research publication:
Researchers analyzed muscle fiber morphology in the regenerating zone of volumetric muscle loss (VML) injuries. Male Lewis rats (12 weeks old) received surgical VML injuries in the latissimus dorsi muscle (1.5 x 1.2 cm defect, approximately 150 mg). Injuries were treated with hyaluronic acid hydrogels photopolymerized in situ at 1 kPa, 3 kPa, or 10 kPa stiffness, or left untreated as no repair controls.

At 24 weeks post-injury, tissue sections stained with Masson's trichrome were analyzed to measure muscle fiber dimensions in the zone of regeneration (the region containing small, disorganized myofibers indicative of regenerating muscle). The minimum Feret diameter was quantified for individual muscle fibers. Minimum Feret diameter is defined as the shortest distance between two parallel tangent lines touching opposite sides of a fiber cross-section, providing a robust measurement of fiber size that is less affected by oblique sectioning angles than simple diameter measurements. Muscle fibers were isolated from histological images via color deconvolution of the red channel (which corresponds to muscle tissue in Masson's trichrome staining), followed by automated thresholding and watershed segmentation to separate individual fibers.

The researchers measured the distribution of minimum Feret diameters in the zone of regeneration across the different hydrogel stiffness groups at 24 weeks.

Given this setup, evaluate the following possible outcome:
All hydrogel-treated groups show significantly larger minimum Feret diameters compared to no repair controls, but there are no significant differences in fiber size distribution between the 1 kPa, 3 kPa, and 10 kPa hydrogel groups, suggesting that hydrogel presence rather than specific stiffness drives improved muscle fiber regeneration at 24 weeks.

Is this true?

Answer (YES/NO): NO